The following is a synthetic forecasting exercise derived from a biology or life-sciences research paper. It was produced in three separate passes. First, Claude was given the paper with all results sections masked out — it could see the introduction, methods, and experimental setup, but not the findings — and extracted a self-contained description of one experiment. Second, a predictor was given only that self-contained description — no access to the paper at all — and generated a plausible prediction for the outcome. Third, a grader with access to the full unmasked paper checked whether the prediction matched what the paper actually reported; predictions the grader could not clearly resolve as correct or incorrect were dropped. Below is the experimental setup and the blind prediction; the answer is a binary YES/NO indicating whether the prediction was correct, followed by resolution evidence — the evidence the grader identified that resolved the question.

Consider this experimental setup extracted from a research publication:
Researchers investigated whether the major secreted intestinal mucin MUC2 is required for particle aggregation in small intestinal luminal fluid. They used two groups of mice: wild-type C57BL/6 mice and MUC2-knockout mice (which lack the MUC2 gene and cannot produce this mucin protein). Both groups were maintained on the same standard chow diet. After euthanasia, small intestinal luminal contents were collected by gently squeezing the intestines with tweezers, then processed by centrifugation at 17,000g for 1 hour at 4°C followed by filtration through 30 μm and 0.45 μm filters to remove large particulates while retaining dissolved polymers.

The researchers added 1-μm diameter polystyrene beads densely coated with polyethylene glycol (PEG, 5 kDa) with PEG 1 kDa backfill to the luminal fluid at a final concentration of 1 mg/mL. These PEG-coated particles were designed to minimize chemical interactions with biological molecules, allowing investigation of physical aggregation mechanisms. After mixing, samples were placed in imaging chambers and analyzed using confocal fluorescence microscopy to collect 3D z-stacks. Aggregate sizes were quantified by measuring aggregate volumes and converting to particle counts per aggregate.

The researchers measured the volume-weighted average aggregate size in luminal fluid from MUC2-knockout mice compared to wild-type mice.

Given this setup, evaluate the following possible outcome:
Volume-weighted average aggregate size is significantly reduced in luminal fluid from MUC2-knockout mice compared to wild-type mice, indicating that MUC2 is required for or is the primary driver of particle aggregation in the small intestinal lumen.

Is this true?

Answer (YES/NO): NO